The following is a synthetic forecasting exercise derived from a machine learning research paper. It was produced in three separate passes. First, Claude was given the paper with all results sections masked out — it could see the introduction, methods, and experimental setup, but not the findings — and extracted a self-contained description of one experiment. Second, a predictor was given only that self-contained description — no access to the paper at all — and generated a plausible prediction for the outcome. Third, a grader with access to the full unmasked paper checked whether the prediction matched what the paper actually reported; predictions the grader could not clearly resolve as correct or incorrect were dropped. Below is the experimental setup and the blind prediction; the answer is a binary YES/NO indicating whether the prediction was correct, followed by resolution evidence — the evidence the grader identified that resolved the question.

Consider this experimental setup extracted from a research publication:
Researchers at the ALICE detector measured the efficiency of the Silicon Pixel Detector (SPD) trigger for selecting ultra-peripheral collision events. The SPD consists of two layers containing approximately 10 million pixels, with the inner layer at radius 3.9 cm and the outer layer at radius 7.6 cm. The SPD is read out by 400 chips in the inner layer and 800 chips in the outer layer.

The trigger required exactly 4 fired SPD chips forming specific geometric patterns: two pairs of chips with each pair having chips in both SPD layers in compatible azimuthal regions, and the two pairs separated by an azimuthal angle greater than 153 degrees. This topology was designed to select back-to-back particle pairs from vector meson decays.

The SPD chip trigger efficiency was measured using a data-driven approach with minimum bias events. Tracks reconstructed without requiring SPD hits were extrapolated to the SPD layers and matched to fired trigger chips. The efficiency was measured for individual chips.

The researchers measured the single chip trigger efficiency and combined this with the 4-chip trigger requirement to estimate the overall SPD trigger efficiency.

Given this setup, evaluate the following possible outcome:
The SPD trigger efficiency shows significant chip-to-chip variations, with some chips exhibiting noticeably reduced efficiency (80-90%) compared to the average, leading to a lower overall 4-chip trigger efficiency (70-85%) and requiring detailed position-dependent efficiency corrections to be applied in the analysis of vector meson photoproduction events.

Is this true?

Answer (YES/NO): NO